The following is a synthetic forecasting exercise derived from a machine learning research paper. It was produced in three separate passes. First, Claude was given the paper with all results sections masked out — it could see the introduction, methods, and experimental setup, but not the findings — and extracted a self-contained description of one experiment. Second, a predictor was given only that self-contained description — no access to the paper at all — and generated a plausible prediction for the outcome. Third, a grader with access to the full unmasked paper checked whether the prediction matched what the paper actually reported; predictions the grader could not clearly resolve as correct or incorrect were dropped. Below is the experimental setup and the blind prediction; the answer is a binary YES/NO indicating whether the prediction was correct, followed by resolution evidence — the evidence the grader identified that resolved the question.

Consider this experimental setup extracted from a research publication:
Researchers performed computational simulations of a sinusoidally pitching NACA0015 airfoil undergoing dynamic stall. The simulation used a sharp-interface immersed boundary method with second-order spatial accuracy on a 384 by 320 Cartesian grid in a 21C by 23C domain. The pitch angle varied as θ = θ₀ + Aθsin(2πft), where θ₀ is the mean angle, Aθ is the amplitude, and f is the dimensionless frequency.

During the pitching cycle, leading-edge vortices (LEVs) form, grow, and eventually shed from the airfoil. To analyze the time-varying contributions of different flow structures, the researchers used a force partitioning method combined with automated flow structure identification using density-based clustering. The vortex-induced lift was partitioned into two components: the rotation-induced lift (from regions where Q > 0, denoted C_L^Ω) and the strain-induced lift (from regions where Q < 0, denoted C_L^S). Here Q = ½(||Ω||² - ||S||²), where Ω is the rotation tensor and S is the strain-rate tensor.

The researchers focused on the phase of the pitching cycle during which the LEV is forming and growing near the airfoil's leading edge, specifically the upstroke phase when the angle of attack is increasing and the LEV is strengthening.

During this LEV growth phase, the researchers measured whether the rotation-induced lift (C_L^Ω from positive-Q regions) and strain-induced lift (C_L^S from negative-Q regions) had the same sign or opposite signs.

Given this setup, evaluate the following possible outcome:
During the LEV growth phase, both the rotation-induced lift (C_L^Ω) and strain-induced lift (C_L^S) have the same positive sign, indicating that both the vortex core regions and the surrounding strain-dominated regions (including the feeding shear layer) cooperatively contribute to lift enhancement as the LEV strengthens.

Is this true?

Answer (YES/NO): NO